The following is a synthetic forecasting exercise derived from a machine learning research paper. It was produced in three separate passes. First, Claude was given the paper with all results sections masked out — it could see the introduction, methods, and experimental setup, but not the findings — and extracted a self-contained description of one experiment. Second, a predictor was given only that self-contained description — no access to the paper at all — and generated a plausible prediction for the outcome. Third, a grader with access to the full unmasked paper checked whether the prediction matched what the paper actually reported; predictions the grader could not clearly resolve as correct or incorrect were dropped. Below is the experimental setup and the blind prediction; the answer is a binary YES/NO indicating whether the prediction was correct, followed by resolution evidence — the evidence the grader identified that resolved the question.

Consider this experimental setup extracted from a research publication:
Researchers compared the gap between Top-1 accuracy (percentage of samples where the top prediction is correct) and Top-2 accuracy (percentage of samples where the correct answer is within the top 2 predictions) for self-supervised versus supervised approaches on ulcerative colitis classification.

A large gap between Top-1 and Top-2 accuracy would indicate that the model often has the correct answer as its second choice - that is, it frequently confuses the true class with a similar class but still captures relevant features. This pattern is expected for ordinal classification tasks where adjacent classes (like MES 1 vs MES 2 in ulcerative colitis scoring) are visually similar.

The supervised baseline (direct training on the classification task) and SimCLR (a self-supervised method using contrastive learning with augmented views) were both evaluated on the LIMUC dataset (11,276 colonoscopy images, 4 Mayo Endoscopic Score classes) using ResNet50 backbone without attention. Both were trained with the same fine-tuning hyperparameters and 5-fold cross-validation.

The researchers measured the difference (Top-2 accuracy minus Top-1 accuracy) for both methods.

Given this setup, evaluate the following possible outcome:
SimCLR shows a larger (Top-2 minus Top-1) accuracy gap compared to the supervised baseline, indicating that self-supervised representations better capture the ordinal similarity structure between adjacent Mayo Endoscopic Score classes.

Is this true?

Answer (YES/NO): YES